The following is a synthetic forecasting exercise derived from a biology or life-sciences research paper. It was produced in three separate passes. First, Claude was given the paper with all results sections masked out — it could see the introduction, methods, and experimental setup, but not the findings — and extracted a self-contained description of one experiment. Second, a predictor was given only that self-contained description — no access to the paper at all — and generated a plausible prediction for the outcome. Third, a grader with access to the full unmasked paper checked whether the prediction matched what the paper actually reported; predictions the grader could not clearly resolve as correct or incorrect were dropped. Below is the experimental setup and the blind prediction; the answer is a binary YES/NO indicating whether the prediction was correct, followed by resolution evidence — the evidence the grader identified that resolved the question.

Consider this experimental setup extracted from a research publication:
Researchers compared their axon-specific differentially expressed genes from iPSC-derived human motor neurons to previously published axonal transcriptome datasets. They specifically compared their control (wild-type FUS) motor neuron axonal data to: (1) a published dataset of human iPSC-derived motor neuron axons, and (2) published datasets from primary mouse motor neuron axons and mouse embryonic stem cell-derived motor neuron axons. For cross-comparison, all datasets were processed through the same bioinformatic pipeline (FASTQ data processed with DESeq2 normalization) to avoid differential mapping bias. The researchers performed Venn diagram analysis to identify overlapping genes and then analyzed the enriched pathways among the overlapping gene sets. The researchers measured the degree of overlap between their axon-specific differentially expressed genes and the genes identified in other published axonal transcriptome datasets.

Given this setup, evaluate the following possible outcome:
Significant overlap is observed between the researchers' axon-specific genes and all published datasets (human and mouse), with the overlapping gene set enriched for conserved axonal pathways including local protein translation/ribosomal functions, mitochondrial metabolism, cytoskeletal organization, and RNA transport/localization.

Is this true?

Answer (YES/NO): NO